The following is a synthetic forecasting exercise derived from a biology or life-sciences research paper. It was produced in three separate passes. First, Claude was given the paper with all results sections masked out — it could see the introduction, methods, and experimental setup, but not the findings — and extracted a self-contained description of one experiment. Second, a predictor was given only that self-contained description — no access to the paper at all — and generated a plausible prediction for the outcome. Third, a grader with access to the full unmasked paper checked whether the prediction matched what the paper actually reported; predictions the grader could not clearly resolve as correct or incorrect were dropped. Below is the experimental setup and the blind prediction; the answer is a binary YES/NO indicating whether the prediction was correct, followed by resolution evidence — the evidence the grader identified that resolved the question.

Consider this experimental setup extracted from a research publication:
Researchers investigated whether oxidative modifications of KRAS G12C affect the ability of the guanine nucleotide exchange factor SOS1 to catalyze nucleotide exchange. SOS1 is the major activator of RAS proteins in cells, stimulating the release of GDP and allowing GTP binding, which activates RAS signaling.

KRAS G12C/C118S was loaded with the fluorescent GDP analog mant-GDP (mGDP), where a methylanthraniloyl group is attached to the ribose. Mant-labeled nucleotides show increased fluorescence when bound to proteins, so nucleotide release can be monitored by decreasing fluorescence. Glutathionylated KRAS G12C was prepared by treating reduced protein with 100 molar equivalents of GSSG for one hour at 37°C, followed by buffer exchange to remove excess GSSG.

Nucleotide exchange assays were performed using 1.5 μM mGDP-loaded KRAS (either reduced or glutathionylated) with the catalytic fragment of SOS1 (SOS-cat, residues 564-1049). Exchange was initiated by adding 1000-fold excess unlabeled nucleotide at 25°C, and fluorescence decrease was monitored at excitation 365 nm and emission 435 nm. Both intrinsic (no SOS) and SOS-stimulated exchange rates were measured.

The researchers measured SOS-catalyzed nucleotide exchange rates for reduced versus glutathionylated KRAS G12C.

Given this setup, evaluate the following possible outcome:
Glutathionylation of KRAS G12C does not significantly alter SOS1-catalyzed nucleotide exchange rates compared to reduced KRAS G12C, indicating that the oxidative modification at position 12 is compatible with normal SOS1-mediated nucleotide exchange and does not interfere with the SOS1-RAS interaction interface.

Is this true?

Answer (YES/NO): NO